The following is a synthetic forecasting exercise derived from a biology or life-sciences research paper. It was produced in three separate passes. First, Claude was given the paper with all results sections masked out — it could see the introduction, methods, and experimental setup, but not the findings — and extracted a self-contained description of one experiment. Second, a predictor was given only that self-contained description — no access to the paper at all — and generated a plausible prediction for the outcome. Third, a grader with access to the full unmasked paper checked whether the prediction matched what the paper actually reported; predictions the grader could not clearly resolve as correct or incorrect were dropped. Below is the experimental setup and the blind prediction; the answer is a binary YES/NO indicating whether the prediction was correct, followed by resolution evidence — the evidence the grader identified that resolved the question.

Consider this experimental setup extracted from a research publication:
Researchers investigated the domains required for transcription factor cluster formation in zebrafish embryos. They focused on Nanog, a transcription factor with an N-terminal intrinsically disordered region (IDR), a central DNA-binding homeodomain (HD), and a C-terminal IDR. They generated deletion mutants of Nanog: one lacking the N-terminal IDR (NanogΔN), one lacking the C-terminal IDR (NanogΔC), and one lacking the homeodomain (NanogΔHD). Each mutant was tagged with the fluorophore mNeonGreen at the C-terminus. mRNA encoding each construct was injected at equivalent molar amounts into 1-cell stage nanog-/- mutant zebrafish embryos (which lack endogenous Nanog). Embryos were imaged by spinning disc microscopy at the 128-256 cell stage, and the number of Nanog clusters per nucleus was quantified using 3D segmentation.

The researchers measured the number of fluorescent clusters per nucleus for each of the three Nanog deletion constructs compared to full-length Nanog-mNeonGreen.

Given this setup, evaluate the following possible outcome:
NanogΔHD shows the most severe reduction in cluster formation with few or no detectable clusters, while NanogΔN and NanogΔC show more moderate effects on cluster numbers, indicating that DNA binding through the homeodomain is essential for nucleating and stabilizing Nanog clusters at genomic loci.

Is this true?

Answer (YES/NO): NO